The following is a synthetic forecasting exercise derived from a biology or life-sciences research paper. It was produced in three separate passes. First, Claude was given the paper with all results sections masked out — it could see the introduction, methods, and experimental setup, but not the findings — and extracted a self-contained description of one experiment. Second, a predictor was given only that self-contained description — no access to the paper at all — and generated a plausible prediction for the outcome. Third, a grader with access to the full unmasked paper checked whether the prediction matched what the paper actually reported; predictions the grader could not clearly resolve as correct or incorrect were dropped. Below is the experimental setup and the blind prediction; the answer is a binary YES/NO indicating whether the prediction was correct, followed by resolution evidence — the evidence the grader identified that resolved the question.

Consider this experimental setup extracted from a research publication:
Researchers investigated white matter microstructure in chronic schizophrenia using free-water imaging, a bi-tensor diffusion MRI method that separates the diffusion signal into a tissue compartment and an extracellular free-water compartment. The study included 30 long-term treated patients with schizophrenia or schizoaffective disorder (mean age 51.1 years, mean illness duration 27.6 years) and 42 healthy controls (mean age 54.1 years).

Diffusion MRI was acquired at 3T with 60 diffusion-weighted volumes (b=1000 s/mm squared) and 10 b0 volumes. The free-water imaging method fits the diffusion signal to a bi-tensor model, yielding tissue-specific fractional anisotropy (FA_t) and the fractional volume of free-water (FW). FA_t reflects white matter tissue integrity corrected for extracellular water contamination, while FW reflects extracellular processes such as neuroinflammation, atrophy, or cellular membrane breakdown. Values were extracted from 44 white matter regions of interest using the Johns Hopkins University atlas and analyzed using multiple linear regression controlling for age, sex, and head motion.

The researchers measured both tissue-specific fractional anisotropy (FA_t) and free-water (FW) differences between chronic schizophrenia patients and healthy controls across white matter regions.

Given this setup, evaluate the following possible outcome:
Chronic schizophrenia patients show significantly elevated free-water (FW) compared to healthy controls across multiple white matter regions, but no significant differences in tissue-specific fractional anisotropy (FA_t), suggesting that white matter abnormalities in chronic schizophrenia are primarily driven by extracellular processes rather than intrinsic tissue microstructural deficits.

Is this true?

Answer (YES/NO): NO